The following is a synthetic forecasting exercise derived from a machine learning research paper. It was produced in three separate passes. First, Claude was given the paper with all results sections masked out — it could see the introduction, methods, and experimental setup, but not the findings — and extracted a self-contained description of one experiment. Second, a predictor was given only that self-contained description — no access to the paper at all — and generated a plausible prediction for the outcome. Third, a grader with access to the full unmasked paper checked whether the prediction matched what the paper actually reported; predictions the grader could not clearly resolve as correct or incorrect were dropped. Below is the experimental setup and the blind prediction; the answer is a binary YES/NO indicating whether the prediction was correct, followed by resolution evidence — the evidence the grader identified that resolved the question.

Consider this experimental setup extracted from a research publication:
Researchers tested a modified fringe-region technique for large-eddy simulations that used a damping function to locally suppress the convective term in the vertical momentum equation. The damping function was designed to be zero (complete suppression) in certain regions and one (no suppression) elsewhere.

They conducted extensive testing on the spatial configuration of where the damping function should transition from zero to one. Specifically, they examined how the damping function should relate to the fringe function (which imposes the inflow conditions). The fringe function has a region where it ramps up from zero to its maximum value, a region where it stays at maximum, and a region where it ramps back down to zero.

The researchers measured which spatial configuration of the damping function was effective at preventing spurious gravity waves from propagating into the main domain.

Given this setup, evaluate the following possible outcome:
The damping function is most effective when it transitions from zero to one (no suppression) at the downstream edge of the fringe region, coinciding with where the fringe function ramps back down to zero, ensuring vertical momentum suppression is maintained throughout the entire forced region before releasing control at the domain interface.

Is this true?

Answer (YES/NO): NO